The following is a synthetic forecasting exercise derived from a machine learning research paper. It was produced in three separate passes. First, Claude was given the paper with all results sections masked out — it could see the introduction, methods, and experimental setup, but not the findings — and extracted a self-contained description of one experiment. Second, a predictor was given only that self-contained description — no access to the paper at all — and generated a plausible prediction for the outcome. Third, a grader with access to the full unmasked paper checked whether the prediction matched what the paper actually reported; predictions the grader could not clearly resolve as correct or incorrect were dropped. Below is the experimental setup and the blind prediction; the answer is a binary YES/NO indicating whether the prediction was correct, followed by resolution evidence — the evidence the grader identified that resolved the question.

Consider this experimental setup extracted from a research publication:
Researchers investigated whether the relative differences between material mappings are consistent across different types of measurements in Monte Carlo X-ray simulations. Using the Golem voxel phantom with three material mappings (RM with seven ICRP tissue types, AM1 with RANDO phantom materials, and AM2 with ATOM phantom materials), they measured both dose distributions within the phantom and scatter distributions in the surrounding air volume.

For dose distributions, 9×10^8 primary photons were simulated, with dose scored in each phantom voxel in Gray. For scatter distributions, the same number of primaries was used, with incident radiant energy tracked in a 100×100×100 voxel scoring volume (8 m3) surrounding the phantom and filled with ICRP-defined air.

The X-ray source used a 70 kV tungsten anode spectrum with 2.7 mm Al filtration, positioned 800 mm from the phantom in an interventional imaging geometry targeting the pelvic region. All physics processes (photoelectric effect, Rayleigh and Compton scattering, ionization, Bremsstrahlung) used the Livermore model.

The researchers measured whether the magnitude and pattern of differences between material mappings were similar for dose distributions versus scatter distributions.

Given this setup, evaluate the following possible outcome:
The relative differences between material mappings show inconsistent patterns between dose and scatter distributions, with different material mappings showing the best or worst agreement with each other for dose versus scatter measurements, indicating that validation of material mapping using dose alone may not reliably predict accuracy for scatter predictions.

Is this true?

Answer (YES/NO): NO